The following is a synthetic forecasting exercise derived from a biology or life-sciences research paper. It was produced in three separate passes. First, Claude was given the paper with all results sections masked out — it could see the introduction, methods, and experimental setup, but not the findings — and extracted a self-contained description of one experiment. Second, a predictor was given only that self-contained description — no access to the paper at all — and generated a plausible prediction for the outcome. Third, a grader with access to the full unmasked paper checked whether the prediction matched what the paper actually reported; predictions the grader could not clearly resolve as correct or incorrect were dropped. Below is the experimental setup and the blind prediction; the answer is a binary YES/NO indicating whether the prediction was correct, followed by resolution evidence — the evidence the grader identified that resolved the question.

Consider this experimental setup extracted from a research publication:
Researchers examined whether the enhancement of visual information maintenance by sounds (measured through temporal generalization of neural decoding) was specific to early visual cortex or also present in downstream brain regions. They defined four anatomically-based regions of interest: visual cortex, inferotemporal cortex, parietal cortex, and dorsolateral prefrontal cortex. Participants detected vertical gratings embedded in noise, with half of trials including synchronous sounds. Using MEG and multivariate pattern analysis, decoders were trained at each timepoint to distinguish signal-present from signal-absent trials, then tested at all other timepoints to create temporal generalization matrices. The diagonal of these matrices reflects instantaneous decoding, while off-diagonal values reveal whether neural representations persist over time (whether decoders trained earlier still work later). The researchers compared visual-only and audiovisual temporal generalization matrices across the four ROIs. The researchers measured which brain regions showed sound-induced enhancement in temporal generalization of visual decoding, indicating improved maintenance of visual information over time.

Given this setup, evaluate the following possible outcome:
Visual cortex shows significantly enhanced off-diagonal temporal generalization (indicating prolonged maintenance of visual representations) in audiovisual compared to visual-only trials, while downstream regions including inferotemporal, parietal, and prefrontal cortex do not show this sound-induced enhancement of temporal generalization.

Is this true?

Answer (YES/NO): NO